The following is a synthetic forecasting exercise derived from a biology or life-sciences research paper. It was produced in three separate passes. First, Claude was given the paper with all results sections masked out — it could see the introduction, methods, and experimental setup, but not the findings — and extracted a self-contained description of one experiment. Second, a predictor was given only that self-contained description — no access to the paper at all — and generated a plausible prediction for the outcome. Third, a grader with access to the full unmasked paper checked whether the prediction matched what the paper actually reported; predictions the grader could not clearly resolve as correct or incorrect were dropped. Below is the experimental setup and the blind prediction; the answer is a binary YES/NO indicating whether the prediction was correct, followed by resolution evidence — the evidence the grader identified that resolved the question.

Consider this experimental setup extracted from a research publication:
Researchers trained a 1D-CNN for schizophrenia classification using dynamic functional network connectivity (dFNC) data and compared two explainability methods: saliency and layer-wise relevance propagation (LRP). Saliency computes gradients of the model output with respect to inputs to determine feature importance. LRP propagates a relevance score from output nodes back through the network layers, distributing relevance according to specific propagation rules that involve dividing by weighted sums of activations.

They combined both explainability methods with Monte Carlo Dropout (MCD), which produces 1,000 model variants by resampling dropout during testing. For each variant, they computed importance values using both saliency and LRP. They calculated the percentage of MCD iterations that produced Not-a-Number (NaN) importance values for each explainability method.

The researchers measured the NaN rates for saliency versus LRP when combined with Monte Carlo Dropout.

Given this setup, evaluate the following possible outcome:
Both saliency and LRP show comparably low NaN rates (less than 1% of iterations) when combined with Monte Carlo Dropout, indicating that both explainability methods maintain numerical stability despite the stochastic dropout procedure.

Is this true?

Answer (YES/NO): NO